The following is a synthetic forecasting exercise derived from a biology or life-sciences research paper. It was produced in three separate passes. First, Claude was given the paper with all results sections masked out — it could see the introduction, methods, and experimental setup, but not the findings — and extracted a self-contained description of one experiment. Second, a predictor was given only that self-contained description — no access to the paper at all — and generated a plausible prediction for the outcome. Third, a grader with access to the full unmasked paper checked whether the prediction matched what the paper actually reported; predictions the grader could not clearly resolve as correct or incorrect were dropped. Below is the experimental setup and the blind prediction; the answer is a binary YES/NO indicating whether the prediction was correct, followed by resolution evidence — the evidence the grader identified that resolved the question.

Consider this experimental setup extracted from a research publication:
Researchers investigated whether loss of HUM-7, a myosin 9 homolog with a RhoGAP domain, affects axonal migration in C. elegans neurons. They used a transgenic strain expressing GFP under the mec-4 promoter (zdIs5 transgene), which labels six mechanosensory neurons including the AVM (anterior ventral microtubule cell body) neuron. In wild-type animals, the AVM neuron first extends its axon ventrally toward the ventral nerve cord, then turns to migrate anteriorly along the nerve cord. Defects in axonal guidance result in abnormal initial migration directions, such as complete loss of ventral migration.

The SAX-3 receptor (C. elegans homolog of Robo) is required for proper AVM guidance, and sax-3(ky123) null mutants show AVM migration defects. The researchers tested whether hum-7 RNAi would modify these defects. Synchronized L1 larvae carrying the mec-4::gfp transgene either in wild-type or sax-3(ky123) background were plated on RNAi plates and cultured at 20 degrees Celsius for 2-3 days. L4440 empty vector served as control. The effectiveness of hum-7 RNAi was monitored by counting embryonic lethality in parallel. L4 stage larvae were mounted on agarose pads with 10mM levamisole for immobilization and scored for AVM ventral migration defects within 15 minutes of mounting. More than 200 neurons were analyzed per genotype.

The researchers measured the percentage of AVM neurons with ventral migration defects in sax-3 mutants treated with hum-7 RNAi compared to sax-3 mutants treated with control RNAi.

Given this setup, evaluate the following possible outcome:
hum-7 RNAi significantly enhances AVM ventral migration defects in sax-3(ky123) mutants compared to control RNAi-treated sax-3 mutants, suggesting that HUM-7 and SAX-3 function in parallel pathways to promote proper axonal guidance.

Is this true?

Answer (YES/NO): NO